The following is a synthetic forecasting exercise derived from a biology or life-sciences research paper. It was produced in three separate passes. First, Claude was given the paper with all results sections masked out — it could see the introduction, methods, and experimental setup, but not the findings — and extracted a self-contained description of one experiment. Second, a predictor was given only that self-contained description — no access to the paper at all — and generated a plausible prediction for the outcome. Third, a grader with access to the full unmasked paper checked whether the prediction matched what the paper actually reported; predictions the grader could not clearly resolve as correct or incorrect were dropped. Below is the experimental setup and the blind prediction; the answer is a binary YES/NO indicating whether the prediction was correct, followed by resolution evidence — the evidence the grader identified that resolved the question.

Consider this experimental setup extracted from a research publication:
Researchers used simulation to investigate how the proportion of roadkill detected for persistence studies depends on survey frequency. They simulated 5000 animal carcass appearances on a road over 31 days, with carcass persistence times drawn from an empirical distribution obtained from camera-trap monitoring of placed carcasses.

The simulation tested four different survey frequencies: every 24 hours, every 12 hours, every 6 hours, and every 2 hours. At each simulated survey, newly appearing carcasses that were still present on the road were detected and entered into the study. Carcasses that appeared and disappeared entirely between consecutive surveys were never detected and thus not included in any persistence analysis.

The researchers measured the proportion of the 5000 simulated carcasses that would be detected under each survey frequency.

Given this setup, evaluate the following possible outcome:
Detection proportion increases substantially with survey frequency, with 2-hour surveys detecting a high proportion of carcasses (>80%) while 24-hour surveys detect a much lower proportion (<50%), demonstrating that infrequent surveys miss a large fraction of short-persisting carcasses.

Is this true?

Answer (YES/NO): NO